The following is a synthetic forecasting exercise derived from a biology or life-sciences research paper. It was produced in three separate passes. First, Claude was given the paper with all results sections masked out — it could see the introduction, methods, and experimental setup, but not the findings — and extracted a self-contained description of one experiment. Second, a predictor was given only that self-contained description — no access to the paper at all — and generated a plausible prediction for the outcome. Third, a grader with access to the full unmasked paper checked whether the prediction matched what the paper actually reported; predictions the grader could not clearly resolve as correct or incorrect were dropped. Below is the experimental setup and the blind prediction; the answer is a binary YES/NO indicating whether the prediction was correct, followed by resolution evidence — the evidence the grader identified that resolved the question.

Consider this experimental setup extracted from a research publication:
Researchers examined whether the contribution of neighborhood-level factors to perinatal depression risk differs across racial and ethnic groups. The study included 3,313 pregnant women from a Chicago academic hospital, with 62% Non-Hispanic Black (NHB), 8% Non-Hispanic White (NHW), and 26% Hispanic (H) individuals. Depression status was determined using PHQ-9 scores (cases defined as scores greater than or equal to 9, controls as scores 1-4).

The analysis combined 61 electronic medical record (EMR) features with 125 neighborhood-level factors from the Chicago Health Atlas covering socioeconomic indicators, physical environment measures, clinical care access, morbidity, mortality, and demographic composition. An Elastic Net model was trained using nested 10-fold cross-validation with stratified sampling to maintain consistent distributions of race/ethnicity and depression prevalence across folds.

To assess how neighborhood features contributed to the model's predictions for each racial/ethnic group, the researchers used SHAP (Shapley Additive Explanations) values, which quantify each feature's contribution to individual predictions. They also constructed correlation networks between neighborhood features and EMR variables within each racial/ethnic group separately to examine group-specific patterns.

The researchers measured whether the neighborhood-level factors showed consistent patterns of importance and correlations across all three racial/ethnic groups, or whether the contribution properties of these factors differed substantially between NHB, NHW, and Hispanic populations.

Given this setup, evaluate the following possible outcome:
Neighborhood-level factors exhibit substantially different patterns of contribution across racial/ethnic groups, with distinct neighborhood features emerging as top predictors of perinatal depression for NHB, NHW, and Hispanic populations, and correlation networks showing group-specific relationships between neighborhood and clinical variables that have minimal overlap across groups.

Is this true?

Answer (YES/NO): NO